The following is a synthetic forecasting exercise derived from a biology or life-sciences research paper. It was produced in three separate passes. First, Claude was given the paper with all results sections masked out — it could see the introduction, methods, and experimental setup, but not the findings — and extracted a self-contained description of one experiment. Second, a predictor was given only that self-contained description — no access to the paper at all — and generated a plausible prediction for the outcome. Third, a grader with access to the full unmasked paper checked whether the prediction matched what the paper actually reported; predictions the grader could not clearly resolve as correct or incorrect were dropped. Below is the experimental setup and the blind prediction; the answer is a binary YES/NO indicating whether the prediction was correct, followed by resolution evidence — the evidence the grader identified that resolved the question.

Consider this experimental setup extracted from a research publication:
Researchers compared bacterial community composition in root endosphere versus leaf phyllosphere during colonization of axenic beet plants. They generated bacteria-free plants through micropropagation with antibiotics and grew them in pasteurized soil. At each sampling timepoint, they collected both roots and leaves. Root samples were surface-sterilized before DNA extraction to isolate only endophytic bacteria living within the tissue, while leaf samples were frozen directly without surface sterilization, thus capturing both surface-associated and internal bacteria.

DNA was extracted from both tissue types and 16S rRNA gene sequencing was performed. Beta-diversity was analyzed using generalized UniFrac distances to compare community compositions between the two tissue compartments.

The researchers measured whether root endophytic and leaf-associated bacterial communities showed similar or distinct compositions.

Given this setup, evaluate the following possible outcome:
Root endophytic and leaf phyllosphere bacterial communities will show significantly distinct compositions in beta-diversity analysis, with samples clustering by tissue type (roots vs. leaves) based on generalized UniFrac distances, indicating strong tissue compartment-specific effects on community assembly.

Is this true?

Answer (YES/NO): YES